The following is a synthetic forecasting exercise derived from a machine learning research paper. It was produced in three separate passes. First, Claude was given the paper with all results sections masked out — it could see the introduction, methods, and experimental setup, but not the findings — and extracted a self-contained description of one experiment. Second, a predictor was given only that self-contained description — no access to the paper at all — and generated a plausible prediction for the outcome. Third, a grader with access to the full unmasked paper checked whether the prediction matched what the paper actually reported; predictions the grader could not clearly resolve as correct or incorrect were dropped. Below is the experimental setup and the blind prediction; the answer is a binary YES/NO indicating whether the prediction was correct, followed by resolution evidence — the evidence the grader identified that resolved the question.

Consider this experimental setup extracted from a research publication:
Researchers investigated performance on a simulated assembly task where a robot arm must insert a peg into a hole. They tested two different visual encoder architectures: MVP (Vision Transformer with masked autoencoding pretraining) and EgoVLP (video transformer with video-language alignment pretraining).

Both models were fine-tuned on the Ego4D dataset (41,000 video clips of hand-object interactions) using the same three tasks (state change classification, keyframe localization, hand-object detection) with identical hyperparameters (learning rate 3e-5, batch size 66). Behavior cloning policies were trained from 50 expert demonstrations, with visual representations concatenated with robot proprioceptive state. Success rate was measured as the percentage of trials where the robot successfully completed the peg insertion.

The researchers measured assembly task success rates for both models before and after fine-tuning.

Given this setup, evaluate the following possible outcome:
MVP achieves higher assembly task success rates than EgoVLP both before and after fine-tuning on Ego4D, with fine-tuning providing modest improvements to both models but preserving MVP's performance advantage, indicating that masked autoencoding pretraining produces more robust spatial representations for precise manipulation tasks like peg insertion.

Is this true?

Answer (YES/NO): NO